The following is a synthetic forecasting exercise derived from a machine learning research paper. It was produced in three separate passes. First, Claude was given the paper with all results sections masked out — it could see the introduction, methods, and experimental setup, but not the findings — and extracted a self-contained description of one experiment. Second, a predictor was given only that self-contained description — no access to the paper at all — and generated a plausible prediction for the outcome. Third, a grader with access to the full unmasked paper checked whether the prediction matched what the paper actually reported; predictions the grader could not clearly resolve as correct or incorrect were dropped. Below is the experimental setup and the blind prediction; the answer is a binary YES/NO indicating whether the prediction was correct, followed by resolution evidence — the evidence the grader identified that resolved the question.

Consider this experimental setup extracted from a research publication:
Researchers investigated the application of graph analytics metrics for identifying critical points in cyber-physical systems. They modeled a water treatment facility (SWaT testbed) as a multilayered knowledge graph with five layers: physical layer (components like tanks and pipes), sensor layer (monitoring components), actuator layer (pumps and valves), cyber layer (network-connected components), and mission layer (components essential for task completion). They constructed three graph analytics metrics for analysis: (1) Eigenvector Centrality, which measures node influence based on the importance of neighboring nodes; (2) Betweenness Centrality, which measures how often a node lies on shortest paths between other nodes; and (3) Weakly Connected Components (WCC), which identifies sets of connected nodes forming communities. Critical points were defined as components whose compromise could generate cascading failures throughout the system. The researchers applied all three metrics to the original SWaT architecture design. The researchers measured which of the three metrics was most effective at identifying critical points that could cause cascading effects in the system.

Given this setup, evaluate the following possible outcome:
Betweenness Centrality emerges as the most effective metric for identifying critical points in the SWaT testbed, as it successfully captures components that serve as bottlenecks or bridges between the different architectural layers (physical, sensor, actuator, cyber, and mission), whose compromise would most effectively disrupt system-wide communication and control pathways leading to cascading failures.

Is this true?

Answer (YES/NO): NO